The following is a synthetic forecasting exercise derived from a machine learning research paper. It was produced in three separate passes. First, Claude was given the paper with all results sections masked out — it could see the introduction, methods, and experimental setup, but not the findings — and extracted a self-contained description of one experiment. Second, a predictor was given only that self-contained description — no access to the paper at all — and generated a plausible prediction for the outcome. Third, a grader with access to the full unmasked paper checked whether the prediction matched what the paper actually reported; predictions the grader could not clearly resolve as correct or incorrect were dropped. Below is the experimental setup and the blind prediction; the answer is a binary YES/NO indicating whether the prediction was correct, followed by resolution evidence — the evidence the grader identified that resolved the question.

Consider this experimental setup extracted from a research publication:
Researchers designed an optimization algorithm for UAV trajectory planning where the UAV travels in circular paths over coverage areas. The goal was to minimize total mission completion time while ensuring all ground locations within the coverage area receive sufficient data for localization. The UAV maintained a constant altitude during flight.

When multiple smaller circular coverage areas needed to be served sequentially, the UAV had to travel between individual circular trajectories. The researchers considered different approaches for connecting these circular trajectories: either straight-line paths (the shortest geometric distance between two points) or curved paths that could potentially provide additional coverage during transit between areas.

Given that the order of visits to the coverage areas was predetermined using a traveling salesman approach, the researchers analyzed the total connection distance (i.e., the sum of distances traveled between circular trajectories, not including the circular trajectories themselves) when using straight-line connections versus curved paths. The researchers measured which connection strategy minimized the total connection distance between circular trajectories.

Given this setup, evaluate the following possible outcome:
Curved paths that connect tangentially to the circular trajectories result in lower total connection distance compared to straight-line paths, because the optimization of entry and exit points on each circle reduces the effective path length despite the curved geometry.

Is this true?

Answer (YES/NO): NO